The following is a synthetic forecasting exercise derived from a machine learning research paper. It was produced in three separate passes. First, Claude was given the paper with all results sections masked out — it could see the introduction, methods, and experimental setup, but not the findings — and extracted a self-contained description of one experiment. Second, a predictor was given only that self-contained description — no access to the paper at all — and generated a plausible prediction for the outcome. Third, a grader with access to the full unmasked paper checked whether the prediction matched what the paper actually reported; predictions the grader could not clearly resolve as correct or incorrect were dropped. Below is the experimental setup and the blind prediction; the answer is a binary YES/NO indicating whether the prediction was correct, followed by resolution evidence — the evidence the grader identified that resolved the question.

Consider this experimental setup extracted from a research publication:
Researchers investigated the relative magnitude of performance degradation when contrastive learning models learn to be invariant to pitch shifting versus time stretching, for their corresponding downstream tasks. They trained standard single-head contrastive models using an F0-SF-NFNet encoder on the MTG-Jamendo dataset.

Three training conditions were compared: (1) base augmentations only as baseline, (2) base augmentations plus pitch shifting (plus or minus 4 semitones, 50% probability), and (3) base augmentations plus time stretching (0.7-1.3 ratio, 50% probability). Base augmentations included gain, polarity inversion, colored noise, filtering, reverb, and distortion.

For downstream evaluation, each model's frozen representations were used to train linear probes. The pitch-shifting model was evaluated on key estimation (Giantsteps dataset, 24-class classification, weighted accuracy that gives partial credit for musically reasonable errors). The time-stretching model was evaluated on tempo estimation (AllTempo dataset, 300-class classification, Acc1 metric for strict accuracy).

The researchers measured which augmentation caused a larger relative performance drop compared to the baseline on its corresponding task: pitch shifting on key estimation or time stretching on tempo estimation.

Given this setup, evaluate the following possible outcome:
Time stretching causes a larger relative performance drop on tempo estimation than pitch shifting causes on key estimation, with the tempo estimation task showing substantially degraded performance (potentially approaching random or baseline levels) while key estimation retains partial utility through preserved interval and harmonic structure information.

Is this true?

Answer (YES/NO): NO